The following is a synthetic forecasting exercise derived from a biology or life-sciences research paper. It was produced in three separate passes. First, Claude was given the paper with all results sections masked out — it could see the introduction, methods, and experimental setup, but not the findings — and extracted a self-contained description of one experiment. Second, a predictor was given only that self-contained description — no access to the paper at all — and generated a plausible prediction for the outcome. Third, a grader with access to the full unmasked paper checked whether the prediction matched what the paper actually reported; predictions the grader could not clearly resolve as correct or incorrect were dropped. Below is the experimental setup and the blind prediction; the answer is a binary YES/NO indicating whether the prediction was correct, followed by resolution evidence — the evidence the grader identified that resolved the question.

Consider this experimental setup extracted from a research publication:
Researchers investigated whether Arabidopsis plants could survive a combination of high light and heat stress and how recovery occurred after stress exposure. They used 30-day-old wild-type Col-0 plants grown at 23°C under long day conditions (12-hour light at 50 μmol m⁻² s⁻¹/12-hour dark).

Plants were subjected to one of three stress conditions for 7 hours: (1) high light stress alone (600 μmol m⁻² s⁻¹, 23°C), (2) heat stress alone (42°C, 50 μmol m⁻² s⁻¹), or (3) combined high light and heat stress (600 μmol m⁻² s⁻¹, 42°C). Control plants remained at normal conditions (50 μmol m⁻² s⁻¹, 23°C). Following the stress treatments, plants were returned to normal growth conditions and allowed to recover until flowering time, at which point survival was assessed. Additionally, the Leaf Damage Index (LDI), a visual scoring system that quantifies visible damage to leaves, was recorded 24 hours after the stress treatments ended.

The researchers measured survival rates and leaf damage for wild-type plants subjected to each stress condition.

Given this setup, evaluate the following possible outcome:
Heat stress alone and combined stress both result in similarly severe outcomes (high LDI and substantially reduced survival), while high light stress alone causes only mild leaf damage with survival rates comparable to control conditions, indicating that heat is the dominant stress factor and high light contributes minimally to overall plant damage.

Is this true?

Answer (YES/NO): NO